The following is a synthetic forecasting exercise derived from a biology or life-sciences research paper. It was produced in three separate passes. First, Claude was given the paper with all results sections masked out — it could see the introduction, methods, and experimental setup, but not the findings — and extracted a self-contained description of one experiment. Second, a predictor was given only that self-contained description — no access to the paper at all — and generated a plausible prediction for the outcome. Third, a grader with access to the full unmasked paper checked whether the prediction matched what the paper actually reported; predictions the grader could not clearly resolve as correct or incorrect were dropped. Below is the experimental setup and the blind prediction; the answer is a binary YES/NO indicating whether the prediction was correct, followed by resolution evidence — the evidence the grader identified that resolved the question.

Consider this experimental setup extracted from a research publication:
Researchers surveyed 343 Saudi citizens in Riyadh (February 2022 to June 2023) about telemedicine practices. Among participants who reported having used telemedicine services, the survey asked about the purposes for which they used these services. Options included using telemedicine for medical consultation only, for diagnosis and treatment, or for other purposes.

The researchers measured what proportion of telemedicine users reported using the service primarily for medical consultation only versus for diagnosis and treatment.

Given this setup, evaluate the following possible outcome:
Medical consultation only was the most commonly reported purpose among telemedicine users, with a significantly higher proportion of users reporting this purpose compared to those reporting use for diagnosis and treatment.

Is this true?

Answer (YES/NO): YES